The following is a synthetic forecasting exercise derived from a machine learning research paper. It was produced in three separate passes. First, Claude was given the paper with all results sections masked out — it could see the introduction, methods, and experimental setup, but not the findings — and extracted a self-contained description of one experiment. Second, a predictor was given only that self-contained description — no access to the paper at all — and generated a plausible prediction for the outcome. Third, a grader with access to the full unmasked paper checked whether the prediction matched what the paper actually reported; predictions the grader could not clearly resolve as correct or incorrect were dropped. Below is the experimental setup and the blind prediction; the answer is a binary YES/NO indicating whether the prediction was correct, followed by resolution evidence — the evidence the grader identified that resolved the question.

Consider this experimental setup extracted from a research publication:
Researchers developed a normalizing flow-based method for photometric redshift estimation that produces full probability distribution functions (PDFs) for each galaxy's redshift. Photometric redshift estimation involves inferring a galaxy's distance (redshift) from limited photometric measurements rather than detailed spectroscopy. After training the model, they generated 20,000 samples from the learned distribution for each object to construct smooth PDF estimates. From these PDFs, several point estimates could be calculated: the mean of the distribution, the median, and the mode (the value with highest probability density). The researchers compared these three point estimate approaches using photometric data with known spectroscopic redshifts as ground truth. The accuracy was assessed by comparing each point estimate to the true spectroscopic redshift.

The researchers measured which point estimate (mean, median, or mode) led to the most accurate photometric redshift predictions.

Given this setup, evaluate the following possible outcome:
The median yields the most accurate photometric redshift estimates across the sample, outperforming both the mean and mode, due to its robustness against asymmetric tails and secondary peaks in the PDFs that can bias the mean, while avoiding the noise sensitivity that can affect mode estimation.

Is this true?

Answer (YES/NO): YES